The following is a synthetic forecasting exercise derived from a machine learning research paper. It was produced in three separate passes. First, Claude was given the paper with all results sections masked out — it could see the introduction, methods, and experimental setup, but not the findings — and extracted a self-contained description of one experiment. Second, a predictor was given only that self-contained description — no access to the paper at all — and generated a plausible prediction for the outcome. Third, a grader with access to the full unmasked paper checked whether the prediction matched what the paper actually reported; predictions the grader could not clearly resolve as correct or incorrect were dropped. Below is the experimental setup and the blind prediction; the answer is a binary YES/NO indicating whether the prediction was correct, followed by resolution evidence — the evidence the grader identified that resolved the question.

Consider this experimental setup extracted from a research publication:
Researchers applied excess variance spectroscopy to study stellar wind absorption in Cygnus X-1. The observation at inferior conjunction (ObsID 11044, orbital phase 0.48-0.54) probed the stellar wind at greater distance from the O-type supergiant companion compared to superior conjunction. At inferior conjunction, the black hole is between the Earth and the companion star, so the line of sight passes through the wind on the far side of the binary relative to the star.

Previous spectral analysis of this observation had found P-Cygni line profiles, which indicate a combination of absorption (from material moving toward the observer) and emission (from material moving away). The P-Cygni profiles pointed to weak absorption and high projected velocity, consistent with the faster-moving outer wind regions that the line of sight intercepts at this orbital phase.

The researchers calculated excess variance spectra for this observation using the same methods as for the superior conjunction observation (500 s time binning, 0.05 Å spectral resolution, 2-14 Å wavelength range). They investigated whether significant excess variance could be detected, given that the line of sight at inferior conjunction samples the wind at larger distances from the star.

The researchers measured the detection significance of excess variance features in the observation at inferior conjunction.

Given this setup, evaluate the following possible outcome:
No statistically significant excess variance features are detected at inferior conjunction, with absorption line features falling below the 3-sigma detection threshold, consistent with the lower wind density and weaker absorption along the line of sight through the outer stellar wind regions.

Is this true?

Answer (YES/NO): YES